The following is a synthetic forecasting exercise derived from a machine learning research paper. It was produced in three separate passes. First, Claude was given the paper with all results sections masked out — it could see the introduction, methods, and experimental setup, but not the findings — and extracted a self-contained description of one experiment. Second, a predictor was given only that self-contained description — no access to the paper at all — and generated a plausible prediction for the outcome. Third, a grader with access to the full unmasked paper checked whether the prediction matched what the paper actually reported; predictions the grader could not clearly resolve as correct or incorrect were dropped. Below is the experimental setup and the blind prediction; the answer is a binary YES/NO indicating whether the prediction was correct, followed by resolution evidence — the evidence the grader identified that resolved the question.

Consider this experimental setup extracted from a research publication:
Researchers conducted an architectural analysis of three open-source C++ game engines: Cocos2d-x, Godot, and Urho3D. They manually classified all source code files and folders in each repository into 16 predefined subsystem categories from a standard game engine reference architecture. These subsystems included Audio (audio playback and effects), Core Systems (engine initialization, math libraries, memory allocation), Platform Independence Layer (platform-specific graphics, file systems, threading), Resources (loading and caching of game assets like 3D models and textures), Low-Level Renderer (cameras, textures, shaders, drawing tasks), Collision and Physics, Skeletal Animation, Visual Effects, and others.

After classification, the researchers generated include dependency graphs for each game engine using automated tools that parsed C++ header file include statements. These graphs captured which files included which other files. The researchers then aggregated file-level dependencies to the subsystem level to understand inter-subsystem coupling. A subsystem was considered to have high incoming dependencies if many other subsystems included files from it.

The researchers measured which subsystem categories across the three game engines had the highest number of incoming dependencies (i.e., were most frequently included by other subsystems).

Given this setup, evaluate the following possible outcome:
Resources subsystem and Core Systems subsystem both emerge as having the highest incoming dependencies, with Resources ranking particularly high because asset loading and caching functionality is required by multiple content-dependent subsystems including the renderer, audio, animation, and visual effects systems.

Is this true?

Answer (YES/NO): NO